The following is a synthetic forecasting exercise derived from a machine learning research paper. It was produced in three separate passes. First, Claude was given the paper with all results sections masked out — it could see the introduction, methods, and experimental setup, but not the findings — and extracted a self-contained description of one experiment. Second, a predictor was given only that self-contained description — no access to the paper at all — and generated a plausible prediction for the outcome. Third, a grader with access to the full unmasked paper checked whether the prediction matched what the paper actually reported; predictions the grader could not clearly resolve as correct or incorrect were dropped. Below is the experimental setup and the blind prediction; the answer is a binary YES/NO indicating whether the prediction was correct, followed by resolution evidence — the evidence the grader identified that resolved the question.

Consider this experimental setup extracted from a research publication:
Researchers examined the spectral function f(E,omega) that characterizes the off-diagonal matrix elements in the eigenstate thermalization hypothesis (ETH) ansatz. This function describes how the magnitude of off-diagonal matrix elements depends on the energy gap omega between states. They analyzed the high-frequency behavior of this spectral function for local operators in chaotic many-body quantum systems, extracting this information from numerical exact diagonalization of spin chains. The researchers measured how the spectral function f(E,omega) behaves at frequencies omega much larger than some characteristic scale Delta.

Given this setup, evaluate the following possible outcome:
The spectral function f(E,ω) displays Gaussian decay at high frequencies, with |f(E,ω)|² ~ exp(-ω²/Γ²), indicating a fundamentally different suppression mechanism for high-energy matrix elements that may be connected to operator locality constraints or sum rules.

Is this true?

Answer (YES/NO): NO